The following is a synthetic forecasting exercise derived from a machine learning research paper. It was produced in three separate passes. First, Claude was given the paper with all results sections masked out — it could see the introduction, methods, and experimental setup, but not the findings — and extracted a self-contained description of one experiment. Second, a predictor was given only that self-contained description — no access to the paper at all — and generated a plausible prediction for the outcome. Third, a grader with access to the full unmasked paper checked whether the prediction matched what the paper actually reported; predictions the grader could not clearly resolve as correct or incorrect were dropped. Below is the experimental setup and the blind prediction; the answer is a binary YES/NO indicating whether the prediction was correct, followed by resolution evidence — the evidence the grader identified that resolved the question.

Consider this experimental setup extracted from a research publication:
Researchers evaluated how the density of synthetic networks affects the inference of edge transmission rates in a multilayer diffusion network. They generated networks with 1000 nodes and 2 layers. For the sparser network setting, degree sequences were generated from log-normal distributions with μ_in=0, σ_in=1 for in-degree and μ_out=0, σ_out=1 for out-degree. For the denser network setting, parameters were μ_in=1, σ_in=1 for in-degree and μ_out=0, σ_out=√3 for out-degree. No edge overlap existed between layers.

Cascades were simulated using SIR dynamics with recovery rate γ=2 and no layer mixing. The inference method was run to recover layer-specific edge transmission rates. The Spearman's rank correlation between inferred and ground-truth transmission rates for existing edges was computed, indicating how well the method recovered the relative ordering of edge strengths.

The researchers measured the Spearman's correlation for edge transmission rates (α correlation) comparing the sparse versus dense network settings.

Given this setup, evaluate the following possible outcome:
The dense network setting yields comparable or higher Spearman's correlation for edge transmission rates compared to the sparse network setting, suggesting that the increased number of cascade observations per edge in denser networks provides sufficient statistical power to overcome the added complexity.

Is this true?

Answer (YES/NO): YES